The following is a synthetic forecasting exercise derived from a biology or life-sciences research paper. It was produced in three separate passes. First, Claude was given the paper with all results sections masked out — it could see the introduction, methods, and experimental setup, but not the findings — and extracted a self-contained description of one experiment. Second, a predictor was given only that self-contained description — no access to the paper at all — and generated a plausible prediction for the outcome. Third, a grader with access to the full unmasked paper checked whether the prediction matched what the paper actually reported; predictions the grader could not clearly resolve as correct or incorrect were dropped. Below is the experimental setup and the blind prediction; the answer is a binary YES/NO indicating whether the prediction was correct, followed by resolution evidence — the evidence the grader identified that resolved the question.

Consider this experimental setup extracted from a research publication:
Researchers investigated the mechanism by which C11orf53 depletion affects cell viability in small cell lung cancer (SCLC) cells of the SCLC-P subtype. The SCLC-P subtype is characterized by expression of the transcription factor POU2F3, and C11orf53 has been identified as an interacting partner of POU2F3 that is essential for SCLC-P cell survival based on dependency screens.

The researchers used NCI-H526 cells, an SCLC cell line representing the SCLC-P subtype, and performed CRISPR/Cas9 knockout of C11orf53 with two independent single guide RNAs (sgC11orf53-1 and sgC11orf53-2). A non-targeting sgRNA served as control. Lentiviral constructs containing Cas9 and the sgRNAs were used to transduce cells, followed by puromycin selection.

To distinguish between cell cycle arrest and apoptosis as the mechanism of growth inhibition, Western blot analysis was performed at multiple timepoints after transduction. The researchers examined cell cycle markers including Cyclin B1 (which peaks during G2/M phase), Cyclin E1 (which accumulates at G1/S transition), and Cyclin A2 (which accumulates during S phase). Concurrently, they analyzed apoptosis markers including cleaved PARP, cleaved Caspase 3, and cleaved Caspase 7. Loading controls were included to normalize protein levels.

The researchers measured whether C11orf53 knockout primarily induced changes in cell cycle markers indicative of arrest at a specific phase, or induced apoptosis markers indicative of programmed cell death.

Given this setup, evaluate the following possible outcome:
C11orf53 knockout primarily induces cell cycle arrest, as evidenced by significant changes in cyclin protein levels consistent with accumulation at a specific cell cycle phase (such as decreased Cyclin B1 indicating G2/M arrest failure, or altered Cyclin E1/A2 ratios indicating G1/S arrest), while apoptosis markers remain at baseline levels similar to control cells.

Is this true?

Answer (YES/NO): NO